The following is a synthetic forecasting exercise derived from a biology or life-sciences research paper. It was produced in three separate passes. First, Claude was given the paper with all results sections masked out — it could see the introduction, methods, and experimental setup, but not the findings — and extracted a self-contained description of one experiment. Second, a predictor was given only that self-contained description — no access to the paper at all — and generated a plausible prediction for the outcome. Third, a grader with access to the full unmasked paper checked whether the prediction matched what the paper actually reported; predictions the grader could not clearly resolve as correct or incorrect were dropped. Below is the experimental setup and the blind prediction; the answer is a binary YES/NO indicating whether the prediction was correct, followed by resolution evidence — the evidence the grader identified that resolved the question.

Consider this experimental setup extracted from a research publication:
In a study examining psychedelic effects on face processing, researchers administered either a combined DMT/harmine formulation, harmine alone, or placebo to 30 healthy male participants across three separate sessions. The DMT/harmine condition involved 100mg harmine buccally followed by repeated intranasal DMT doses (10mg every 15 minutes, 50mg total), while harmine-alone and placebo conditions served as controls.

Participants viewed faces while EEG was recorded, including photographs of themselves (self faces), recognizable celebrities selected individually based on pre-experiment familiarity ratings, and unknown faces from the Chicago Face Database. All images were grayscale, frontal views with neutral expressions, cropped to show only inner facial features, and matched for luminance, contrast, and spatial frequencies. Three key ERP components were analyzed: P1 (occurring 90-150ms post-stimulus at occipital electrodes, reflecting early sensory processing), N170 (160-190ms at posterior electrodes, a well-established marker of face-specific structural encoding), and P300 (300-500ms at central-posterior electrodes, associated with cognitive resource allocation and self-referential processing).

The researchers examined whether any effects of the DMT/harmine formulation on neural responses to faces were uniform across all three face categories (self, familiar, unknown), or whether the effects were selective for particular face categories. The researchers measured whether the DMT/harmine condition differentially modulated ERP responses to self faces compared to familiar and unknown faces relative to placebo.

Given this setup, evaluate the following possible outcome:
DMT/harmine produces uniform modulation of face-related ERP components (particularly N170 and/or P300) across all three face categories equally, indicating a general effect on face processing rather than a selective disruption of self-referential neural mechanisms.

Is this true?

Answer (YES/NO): NO